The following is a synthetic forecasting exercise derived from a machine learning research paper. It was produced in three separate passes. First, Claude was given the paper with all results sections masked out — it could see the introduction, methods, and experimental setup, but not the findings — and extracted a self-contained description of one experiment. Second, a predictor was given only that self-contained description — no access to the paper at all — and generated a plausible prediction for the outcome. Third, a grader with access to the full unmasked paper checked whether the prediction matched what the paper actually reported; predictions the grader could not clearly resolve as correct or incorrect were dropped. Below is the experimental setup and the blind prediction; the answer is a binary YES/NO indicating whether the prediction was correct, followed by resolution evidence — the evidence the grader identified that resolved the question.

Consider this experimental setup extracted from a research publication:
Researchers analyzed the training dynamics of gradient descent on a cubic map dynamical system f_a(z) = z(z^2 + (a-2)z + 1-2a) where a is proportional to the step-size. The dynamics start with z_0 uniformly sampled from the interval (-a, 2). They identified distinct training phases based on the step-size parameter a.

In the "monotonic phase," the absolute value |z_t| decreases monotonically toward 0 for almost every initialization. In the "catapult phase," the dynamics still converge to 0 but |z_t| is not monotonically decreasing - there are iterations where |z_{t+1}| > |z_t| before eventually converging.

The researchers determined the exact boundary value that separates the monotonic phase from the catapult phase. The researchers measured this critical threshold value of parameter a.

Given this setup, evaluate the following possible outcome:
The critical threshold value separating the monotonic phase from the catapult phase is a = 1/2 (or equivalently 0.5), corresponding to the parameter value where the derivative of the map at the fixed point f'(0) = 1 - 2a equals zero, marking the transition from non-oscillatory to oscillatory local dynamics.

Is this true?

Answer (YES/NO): NO